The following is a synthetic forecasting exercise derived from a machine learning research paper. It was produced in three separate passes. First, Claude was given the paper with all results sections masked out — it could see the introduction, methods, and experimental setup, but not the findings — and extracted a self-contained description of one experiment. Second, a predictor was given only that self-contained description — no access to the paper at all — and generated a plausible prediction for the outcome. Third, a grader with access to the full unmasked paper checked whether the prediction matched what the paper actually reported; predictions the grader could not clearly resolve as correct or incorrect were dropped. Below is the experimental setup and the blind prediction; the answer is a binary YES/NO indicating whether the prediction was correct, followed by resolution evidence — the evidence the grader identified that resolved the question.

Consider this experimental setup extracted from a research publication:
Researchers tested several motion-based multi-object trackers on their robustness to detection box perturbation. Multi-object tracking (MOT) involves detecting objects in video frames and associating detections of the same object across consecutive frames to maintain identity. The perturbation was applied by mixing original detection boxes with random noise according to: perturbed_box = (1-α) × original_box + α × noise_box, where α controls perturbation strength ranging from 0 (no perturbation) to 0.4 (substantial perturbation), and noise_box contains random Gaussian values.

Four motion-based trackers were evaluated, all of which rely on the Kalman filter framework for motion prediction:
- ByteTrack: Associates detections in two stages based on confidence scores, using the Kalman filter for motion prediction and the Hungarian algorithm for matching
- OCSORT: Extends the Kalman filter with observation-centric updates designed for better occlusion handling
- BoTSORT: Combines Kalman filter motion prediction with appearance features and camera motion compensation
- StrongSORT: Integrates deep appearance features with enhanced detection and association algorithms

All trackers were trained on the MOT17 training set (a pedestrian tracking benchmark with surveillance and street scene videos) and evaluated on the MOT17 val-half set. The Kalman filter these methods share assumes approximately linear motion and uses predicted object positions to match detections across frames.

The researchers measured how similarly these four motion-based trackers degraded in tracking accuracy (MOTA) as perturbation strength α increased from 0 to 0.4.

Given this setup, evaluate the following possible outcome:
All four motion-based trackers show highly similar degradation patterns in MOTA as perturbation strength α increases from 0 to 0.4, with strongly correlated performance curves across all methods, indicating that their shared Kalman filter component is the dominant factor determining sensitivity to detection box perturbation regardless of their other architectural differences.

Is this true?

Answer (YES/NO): NO